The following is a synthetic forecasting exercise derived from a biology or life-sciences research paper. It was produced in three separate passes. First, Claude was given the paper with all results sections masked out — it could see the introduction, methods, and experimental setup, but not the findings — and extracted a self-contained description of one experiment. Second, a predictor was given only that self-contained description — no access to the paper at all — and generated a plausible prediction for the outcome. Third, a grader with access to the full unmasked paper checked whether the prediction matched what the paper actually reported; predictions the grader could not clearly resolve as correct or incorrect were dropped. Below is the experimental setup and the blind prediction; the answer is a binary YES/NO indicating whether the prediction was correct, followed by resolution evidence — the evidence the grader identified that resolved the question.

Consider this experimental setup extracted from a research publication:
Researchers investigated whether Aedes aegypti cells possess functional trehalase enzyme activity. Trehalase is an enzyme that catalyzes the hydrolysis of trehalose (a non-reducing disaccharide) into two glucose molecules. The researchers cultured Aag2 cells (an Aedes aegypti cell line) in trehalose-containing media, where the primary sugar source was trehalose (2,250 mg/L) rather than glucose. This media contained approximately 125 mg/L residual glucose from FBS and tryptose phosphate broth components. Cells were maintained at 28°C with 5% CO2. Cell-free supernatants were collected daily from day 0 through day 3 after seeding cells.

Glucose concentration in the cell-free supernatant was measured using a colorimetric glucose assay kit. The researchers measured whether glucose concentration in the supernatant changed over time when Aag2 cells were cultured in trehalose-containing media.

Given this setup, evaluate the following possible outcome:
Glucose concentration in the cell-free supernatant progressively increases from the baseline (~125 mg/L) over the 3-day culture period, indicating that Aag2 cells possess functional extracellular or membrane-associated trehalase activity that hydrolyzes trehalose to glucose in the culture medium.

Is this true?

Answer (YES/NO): YES